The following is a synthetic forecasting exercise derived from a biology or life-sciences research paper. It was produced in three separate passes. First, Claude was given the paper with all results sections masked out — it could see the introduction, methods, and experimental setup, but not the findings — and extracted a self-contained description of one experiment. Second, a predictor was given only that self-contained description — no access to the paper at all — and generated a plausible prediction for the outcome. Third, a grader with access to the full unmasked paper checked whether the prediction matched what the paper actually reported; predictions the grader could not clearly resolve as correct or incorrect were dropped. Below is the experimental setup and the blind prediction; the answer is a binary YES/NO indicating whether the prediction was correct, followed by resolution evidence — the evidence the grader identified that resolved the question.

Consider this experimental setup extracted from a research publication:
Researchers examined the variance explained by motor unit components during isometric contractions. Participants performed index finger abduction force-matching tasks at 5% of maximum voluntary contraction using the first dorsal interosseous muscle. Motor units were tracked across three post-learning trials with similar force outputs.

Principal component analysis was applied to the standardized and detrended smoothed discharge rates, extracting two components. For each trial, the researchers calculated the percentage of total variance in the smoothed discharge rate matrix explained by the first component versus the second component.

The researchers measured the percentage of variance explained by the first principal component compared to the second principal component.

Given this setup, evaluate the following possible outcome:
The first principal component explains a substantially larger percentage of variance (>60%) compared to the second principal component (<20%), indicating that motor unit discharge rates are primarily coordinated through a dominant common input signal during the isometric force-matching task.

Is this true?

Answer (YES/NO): YES